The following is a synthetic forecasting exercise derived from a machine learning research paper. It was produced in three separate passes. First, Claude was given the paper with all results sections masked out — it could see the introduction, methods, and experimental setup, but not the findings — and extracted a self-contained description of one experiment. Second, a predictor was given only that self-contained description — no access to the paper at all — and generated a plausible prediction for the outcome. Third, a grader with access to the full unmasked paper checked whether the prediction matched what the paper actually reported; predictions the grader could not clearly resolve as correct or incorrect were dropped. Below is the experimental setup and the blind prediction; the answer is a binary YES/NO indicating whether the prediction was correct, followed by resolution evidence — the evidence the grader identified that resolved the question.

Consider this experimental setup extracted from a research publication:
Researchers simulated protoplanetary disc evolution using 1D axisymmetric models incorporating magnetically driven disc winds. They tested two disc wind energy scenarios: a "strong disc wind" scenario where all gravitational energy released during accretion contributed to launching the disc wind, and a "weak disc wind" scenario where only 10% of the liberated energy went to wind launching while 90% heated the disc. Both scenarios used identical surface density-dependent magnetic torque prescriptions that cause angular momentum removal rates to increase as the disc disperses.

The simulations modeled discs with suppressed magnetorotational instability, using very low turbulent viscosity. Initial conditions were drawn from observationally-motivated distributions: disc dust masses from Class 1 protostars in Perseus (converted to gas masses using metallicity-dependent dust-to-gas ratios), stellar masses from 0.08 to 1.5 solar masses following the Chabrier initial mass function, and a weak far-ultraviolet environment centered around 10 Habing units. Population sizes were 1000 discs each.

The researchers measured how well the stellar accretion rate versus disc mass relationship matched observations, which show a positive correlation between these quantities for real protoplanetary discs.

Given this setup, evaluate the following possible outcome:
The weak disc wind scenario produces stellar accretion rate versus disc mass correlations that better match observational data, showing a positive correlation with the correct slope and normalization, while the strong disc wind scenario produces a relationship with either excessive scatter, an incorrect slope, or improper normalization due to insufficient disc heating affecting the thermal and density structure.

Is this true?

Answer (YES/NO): NO